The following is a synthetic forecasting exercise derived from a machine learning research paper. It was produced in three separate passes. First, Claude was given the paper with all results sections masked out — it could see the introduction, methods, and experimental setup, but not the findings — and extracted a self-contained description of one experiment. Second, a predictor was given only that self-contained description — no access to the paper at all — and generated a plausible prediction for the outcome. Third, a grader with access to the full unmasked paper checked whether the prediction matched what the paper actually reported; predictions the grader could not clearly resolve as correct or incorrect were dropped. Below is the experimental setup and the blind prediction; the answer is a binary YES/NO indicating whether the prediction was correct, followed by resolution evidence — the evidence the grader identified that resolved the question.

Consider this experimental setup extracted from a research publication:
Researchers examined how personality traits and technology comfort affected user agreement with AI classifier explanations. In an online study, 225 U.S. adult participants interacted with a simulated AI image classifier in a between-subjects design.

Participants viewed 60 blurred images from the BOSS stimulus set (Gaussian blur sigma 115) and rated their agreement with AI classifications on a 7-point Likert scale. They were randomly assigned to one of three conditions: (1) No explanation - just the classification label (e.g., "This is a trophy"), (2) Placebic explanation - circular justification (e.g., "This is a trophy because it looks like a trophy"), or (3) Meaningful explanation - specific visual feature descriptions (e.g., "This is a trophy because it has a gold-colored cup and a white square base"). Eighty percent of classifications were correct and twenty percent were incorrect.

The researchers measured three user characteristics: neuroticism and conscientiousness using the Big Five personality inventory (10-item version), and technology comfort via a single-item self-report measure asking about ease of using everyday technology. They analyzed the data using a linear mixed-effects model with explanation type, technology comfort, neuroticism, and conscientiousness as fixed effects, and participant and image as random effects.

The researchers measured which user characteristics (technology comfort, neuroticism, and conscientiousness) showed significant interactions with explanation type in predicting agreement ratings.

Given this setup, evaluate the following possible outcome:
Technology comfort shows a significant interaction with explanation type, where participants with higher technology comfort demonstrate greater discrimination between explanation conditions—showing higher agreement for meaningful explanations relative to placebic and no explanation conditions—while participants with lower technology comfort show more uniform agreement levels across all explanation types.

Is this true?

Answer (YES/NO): NO